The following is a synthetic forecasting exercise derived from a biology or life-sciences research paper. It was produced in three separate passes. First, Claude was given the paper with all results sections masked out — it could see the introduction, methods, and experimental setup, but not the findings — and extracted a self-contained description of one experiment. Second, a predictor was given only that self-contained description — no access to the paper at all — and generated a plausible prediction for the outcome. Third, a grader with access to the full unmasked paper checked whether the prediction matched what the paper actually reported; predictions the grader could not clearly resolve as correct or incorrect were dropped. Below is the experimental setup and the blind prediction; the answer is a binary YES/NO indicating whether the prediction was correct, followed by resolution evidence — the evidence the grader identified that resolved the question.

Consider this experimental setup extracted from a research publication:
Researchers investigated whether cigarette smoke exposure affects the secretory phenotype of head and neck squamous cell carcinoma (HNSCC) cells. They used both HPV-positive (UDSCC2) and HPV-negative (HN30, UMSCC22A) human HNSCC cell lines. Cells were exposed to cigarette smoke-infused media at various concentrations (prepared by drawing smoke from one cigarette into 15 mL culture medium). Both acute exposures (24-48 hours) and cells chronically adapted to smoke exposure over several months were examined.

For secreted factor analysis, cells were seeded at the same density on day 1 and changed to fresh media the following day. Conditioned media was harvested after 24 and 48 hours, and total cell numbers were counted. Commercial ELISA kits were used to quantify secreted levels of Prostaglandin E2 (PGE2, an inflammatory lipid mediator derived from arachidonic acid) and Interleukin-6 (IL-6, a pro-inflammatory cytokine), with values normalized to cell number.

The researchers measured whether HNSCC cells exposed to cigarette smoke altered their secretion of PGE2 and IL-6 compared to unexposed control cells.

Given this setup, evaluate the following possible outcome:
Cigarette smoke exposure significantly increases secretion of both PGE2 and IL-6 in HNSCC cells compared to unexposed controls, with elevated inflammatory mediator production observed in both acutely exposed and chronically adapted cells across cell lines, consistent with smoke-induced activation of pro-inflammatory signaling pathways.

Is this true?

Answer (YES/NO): NO